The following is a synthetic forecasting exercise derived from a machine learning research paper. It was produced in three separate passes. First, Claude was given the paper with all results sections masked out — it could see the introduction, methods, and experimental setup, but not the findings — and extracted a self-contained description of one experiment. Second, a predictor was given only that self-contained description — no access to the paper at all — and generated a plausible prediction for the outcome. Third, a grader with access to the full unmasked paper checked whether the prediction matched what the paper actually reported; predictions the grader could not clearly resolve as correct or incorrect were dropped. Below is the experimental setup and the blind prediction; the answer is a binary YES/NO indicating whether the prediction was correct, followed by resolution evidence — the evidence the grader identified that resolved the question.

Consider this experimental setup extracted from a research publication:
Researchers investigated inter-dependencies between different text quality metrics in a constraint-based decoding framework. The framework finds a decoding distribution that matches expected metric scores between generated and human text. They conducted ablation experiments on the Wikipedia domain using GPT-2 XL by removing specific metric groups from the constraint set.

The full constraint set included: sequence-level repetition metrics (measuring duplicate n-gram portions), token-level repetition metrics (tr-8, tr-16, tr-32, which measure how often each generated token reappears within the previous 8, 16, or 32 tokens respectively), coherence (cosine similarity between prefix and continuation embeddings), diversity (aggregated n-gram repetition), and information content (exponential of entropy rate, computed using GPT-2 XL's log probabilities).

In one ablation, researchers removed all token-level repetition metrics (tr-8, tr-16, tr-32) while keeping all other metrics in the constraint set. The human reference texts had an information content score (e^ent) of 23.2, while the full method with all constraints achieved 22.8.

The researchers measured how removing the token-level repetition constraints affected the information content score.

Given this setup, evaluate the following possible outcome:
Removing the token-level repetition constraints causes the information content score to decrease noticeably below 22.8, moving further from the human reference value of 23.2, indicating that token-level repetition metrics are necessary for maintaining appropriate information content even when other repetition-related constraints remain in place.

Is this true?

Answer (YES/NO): NO